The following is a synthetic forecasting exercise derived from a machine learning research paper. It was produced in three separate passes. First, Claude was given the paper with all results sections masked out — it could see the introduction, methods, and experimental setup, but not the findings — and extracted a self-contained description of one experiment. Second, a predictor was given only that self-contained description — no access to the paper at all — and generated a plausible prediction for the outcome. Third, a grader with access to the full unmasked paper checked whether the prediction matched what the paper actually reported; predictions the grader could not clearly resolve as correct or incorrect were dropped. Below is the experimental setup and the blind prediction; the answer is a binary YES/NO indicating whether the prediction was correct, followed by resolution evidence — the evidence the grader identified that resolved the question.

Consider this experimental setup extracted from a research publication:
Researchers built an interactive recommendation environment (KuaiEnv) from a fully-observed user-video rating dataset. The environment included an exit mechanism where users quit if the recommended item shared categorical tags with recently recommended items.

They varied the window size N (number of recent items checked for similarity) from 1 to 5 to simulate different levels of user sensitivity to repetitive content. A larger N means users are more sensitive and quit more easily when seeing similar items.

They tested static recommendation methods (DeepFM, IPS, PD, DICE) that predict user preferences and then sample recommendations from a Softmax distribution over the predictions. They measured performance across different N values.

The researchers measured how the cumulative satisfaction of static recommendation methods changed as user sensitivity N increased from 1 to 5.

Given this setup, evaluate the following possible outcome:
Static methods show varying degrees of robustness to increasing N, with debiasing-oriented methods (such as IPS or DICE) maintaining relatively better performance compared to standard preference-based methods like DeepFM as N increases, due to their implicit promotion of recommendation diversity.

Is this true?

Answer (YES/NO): NO